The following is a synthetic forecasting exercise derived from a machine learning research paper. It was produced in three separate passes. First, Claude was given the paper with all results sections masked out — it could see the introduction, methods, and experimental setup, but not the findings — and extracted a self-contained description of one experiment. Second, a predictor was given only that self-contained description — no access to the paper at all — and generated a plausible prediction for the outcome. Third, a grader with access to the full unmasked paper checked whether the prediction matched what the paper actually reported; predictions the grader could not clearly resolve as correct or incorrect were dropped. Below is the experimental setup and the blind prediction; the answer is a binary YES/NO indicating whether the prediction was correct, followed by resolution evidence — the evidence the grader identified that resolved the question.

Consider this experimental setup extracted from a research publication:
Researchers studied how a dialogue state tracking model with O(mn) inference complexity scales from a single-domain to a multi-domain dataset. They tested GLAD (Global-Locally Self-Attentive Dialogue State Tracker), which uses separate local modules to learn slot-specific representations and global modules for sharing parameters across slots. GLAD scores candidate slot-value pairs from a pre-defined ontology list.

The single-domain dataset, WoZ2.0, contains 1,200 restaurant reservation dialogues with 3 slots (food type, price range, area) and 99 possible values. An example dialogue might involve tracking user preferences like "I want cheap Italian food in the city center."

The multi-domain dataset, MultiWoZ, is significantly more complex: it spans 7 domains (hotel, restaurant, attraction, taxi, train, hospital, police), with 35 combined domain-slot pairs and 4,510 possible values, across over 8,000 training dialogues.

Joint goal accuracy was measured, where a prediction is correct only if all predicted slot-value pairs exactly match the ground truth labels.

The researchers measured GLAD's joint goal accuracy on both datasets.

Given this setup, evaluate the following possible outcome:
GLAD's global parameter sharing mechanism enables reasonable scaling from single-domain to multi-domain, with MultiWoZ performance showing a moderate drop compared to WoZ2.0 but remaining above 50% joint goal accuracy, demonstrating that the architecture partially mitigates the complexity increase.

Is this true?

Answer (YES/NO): NO